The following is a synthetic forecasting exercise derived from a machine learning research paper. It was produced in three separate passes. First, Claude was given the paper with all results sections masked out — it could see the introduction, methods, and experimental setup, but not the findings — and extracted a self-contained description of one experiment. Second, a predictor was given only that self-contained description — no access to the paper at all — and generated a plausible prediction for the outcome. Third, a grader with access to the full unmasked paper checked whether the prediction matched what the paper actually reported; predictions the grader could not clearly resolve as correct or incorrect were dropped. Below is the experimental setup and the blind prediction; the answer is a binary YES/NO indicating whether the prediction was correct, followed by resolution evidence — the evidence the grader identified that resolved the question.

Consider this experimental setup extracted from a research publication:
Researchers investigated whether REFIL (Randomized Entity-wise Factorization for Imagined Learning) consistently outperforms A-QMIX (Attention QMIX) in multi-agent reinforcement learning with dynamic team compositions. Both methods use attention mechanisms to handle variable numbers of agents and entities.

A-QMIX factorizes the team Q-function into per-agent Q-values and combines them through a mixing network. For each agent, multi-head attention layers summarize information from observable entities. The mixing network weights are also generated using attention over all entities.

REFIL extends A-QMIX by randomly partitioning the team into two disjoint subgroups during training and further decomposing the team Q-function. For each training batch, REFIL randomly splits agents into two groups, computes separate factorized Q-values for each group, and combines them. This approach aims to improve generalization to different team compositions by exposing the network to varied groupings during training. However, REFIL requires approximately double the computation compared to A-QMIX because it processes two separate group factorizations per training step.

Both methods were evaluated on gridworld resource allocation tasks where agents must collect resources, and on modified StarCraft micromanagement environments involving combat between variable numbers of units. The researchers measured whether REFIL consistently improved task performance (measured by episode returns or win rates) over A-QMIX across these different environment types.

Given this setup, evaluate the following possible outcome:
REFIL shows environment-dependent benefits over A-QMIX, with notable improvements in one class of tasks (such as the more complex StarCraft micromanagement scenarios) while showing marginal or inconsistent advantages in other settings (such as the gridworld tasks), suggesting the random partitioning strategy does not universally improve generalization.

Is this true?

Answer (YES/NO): NO